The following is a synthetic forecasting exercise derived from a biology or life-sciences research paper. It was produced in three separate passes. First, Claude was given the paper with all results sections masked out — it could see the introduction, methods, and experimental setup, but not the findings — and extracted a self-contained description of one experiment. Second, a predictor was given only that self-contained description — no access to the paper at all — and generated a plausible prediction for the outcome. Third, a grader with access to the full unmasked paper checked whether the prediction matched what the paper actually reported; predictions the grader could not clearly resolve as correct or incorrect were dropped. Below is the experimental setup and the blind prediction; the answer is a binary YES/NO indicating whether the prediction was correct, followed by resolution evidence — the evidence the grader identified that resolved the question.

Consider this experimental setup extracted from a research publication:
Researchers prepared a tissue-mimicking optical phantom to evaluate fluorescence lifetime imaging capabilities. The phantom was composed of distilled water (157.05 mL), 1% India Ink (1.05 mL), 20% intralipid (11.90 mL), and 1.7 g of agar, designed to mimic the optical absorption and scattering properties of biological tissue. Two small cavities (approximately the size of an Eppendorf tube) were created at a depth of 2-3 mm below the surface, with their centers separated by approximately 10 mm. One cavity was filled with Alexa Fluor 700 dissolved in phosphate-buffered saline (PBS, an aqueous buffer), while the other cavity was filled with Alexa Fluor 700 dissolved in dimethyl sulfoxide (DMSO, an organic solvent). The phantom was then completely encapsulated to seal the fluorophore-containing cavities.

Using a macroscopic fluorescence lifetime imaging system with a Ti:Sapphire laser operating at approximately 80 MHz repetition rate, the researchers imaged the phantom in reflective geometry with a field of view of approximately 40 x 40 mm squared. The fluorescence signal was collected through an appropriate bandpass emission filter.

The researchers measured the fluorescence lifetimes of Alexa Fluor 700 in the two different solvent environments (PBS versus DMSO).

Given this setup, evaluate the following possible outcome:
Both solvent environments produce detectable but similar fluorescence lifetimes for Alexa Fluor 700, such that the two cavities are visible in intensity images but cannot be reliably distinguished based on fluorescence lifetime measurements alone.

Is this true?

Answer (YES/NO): NO